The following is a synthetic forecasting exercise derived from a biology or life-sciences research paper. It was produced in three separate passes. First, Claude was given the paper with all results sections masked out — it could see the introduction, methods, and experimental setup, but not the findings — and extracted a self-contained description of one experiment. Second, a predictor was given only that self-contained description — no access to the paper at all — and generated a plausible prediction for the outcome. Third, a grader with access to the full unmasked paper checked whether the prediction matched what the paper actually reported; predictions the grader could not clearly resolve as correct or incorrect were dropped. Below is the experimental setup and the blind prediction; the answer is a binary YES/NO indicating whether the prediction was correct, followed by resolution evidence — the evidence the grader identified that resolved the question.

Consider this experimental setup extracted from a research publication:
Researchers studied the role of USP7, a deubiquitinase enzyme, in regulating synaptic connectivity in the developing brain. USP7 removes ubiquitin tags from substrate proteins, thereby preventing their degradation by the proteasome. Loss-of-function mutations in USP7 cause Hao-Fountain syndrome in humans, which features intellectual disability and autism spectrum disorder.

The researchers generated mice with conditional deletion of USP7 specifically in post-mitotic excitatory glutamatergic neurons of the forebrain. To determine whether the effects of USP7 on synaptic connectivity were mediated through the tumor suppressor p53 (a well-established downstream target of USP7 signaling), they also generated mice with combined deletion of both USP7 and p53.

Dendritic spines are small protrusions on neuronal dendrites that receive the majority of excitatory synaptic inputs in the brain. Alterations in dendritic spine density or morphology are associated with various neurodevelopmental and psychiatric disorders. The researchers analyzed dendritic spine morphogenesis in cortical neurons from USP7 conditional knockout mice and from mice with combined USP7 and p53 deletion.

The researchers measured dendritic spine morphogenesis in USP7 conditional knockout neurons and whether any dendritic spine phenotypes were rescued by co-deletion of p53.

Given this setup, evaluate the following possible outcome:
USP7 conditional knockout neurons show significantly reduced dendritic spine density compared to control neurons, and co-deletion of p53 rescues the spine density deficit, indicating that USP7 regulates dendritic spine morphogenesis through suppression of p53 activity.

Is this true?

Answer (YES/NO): NO